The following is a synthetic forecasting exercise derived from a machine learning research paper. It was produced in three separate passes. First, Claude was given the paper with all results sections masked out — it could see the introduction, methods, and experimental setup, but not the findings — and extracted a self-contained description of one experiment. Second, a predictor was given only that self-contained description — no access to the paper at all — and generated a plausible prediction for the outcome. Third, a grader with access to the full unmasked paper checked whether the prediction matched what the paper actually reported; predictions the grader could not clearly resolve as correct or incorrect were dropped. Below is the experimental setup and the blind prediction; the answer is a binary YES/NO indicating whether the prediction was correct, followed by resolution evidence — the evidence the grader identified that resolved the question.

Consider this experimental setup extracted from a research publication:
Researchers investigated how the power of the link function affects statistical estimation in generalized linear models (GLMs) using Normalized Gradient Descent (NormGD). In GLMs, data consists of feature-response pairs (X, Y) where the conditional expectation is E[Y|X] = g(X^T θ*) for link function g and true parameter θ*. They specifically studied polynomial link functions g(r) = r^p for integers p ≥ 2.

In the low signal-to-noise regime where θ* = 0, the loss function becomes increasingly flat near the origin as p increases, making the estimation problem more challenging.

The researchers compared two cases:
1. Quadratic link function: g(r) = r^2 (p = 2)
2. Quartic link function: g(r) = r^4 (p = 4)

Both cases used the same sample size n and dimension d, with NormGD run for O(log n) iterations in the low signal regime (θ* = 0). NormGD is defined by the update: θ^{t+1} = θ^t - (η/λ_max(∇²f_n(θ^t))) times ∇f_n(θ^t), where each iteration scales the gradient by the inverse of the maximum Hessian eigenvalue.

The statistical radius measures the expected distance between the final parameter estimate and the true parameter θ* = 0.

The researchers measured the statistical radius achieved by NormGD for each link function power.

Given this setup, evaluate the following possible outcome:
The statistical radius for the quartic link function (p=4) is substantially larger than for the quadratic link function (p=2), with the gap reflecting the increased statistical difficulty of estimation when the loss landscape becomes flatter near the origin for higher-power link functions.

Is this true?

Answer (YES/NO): YES